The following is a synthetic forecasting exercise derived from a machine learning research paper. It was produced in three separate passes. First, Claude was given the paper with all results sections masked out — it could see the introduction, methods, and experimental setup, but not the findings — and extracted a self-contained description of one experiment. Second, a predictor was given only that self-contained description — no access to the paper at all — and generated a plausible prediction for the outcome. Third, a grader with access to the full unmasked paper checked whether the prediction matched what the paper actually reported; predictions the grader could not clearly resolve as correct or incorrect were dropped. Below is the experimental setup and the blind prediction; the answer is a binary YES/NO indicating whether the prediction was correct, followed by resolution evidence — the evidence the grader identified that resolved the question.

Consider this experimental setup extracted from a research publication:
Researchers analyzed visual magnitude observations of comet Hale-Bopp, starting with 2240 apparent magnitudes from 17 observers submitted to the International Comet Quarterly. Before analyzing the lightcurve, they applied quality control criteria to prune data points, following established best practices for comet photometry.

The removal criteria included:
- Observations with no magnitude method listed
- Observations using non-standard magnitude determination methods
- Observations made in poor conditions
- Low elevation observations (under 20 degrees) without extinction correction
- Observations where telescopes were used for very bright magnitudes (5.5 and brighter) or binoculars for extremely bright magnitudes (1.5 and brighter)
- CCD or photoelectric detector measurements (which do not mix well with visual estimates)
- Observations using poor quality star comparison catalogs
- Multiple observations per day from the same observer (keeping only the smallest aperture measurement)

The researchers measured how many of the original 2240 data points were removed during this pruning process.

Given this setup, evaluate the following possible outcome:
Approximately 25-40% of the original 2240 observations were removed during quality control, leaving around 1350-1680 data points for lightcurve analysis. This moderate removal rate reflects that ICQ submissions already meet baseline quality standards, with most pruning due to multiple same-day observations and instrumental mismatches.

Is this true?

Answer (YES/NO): YES